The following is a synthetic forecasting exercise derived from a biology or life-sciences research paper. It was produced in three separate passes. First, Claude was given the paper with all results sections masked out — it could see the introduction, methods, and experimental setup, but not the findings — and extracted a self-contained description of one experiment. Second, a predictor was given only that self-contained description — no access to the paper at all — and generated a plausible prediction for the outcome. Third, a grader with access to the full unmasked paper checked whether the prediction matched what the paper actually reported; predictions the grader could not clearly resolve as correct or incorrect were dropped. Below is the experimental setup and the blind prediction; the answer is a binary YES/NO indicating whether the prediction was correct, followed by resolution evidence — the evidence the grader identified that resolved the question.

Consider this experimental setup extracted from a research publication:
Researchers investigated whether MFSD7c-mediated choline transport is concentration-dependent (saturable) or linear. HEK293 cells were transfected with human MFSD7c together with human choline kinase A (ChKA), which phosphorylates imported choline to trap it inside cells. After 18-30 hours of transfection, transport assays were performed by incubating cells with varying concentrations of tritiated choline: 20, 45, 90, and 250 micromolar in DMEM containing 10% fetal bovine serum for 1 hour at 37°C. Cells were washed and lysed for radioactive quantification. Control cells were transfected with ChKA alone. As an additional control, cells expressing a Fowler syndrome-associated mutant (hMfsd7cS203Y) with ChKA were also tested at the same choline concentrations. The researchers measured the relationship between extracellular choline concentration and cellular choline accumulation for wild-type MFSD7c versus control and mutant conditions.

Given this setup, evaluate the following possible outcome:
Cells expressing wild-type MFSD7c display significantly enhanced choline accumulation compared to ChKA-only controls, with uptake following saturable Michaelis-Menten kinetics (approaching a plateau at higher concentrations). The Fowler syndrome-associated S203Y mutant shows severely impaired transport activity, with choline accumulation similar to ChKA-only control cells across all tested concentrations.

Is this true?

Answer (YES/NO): NO